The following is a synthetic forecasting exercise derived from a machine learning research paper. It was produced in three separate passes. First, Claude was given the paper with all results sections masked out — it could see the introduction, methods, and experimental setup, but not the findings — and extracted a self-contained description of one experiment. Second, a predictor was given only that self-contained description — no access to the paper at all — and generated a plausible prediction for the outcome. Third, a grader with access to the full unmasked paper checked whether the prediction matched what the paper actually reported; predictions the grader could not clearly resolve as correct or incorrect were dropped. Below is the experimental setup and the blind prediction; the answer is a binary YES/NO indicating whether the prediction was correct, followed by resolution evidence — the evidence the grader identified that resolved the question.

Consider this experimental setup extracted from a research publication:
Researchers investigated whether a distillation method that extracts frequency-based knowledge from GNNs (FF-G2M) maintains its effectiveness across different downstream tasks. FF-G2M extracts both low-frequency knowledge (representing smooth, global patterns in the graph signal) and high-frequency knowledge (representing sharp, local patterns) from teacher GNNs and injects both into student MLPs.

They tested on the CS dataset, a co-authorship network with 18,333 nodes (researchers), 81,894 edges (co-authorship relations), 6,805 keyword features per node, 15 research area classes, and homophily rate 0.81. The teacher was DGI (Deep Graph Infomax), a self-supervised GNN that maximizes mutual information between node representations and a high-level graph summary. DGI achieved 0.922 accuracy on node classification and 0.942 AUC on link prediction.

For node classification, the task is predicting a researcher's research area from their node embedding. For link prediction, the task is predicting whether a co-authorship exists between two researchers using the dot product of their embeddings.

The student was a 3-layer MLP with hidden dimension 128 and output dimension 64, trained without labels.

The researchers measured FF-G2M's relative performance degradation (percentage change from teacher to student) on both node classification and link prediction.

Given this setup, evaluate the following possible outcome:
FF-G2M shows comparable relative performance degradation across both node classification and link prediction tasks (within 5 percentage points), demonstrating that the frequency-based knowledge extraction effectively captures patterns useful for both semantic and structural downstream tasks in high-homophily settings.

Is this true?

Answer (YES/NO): NO